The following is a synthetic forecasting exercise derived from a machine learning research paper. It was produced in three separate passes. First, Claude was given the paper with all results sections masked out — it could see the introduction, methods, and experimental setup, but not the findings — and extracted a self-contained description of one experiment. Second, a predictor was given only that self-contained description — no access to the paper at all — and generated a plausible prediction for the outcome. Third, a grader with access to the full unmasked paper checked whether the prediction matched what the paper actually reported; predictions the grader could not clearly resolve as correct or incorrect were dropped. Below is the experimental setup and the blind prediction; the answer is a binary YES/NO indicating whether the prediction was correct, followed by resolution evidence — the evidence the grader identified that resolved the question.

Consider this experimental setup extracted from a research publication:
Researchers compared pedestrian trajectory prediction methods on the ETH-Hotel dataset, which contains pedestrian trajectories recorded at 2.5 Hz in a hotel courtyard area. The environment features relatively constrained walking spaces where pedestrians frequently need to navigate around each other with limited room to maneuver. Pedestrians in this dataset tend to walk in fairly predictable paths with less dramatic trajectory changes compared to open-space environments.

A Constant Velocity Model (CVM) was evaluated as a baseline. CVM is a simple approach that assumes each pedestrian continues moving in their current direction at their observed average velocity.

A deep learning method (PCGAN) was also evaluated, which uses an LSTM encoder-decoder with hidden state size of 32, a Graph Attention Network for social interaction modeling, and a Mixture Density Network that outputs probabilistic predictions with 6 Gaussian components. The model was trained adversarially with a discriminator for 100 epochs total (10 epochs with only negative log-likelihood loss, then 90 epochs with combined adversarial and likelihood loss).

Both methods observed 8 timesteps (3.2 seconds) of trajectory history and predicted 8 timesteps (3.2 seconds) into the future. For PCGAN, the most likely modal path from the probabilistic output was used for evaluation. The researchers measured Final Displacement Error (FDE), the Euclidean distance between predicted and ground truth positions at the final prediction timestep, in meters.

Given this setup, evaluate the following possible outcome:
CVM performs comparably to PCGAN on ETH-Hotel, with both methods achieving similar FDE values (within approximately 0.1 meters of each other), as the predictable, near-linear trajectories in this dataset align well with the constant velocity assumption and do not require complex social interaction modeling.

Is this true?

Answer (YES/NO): NO